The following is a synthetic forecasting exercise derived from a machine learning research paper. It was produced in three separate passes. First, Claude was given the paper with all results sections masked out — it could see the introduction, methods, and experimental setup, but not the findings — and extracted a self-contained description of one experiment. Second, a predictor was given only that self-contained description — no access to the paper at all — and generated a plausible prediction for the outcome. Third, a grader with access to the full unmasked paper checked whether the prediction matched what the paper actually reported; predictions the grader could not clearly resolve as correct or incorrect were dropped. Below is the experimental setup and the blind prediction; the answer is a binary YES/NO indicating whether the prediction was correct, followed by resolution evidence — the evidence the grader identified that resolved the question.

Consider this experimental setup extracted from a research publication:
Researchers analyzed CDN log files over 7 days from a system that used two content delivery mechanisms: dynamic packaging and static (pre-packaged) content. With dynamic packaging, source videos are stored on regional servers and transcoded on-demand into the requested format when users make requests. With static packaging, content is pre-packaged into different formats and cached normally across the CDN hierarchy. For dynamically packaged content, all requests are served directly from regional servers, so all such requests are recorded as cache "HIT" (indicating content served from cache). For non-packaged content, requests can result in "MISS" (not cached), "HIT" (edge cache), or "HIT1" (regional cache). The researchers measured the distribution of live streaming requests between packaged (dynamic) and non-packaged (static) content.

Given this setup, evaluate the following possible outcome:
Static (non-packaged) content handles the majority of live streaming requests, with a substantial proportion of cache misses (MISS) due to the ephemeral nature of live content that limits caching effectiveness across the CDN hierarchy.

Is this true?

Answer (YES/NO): NO